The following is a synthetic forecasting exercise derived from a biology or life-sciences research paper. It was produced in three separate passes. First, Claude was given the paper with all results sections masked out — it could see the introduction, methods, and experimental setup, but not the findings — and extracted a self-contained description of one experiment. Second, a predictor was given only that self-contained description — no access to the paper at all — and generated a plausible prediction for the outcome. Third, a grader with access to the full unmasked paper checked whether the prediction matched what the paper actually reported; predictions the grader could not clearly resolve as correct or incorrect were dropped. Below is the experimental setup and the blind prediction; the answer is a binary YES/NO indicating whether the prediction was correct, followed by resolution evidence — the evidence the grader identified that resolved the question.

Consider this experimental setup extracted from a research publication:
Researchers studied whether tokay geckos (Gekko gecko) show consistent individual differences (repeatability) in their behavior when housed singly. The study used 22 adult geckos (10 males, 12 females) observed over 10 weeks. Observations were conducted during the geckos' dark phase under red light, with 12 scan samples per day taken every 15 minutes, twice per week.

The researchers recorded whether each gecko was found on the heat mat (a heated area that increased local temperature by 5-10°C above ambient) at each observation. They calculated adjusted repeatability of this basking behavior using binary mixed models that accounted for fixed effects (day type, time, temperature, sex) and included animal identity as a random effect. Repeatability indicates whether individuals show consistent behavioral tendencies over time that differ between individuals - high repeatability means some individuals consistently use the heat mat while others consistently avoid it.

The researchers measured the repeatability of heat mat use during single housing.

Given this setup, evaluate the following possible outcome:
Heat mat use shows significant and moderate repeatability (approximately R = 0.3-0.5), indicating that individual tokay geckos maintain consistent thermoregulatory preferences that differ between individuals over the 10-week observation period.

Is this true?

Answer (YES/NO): NO